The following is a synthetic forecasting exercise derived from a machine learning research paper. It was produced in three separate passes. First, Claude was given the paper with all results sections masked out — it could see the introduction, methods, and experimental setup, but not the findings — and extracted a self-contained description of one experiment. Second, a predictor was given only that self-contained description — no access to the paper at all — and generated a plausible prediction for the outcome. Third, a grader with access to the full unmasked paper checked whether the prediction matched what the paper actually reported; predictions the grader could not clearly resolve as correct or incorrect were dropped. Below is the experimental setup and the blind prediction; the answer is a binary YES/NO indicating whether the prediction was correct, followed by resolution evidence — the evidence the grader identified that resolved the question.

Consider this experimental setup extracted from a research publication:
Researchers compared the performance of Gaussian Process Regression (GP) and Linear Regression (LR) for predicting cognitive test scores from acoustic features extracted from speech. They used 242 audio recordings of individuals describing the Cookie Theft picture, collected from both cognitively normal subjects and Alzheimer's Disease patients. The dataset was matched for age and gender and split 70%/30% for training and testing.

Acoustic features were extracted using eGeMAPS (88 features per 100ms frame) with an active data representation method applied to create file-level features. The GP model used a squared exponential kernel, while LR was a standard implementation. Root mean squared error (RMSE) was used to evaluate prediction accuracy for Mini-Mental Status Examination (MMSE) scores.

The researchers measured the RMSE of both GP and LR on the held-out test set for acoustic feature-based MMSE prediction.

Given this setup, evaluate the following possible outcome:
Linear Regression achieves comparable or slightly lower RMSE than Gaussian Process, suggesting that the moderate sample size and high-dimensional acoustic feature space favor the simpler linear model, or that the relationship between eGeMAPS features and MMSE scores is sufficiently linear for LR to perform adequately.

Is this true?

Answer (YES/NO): YES